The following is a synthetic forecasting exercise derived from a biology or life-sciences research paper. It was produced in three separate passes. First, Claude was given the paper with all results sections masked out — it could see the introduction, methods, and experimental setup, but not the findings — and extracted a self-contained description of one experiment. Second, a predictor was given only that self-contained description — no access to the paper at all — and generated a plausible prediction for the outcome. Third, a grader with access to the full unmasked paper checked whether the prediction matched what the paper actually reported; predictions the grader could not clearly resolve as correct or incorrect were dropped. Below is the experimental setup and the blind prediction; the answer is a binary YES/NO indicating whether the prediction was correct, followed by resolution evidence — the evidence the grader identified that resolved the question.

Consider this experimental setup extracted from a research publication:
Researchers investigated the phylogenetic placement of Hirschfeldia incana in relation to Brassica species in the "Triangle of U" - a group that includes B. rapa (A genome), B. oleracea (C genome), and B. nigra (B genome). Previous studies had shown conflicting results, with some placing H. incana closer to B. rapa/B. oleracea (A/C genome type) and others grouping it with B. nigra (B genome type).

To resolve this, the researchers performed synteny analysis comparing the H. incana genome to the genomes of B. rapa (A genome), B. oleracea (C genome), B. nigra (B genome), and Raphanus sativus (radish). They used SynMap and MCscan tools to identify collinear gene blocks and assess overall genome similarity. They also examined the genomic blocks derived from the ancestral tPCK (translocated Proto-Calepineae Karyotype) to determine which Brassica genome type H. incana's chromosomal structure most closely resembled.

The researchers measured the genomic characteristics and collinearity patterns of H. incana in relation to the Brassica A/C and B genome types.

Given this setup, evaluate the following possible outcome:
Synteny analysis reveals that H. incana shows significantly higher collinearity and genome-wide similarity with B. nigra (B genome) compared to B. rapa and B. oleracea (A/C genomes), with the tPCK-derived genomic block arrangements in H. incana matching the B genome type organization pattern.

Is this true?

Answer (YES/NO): NO